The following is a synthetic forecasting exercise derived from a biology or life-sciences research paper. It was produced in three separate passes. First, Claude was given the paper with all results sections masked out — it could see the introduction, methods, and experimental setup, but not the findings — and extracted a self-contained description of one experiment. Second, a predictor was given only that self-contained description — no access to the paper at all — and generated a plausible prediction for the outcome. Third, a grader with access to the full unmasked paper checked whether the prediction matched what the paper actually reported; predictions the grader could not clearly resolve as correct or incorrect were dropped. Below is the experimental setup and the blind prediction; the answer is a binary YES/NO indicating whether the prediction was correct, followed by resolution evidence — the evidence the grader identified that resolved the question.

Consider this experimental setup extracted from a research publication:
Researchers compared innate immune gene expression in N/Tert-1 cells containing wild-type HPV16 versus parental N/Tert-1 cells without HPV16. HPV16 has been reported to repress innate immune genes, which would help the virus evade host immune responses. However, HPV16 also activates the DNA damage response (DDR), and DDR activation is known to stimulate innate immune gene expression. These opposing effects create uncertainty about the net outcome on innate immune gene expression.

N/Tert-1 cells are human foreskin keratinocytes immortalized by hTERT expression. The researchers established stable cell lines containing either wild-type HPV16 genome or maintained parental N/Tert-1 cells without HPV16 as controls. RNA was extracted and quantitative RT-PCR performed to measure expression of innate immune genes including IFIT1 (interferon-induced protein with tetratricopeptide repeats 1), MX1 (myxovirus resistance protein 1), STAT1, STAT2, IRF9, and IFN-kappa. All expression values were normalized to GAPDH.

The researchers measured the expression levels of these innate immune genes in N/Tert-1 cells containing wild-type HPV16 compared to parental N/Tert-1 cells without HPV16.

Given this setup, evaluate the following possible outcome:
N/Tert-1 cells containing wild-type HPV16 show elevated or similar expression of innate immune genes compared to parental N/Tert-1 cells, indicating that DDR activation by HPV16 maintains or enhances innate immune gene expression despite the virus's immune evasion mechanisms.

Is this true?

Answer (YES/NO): NO